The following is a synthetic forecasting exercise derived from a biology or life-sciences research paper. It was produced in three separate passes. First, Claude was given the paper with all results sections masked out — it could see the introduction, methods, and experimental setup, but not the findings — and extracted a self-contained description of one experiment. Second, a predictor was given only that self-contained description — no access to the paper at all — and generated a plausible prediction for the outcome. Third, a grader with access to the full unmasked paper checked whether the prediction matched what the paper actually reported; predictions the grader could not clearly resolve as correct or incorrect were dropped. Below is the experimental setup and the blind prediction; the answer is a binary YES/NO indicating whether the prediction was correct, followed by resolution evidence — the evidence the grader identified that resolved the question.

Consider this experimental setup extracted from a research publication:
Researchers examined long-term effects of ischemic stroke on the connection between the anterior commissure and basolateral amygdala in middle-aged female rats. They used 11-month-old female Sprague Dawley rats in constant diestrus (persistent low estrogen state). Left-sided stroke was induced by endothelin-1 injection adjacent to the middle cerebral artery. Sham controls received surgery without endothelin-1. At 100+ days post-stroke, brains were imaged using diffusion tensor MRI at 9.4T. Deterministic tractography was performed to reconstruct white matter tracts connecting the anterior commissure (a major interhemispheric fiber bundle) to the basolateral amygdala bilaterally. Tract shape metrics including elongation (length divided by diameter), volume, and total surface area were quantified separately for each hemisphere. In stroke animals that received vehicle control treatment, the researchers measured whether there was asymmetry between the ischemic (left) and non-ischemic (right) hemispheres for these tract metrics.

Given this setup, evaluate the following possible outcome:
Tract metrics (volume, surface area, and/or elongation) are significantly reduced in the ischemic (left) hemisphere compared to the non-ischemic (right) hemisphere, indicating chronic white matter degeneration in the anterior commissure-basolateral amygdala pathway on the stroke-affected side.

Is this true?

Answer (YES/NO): YES